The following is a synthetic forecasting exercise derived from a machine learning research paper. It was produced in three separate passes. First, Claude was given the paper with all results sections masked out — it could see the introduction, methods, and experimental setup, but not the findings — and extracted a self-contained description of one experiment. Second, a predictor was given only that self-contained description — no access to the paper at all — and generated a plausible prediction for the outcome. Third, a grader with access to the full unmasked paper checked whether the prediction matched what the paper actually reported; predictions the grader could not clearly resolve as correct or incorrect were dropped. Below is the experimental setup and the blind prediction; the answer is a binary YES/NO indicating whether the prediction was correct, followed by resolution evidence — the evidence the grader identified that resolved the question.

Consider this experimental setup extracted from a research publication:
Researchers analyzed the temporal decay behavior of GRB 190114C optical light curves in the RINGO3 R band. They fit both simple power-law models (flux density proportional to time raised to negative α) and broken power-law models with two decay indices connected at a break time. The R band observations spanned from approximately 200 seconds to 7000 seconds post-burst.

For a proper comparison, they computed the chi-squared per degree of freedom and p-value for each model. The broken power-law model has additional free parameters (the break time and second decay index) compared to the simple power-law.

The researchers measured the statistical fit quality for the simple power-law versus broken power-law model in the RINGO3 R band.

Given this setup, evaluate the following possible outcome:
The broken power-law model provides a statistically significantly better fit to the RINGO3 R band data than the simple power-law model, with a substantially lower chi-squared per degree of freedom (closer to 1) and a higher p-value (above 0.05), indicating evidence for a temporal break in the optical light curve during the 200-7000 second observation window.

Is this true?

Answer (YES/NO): YES